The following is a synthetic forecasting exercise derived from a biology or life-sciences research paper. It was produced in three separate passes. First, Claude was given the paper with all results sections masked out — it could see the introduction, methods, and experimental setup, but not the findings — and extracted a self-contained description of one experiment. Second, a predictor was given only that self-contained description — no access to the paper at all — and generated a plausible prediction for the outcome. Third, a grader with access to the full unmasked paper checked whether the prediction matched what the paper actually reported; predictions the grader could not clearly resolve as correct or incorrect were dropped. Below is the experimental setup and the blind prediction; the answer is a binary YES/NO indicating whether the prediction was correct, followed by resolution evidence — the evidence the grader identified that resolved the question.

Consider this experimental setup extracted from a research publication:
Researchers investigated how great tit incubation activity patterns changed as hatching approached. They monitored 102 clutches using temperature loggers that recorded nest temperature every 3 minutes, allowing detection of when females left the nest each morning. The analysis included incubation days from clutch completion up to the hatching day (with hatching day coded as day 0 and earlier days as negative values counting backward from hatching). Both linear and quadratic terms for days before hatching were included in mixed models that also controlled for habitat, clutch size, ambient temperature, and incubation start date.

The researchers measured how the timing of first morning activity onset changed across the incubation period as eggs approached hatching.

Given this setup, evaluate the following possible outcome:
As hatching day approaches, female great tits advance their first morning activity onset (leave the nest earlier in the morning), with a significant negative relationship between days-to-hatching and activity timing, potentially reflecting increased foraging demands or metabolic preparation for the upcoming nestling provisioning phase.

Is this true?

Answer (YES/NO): NO